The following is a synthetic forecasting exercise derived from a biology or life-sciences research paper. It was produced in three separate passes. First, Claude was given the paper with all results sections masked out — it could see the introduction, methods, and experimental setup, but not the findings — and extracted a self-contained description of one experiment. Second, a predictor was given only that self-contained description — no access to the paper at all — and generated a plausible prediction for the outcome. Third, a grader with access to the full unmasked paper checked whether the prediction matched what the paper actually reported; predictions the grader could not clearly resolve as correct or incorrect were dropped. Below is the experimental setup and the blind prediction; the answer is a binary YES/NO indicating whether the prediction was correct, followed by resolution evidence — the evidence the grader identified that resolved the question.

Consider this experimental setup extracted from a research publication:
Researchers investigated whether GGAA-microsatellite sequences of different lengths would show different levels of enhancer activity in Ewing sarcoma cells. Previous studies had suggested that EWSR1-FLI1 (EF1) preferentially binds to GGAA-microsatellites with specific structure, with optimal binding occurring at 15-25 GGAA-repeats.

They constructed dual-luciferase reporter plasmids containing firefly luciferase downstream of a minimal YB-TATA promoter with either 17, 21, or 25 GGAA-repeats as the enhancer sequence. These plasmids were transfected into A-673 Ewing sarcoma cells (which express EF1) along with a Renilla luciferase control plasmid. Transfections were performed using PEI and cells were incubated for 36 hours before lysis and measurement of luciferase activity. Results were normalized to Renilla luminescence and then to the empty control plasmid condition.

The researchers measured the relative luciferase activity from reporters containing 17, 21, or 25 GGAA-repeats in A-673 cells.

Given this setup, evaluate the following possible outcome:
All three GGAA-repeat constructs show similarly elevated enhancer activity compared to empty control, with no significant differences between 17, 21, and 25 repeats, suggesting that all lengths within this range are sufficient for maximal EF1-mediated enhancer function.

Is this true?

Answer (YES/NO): NO